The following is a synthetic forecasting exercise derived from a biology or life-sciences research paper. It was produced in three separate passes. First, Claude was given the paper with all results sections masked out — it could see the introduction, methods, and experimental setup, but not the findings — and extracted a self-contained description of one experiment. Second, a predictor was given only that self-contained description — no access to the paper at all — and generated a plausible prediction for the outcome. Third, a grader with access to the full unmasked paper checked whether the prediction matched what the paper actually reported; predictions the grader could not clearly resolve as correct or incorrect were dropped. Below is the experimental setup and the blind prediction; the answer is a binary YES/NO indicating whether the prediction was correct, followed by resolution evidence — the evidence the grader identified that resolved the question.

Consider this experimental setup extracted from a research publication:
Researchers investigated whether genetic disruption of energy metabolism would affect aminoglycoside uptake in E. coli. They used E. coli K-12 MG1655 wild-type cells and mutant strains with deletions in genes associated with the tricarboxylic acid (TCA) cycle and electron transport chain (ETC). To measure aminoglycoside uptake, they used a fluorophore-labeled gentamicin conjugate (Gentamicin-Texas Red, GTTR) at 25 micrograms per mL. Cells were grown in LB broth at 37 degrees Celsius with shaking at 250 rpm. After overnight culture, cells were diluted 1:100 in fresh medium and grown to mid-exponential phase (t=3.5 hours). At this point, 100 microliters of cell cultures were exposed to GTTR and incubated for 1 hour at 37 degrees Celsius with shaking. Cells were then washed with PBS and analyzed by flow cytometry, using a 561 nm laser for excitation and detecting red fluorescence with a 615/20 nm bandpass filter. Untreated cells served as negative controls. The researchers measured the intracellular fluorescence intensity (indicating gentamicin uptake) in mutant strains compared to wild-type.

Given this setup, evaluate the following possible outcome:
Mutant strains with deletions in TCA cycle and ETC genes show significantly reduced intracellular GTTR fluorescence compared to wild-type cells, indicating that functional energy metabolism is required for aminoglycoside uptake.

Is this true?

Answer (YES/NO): NO